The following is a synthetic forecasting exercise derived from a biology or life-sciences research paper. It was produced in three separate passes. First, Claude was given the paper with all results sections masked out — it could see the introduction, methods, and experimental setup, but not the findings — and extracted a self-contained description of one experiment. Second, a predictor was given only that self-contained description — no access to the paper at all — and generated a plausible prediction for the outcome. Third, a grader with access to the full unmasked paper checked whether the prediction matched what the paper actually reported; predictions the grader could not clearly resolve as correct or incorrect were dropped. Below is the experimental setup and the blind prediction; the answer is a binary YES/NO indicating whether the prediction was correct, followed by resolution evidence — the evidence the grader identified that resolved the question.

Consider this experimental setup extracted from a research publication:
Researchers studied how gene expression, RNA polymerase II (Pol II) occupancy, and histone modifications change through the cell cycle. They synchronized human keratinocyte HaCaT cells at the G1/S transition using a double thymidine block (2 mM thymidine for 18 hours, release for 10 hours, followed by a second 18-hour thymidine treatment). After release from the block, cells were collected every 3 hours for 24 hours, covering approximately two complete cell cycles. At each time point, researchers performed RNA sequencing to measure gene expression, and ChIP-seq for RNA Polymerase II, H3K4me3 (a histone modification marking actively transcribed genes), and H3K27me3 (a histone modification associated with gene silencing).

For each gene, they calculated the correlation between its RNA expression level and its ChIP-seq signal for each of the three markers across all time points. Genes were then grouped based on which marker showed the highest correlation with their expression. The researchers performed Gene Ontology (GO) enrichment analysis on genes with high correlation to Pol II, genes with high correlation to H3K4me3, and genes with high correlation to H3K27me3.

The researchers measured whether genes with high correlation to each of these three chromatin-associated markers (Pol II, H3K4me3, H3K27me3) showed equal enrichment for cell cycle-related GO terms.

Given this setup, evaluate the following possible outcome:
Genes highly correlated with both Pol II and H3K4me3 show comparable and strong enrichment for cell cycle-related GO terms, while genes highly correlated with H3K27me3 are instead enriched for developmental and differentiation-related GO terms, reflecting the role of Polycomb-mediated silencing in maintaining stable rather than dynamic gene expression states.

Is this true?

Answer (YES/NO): NO